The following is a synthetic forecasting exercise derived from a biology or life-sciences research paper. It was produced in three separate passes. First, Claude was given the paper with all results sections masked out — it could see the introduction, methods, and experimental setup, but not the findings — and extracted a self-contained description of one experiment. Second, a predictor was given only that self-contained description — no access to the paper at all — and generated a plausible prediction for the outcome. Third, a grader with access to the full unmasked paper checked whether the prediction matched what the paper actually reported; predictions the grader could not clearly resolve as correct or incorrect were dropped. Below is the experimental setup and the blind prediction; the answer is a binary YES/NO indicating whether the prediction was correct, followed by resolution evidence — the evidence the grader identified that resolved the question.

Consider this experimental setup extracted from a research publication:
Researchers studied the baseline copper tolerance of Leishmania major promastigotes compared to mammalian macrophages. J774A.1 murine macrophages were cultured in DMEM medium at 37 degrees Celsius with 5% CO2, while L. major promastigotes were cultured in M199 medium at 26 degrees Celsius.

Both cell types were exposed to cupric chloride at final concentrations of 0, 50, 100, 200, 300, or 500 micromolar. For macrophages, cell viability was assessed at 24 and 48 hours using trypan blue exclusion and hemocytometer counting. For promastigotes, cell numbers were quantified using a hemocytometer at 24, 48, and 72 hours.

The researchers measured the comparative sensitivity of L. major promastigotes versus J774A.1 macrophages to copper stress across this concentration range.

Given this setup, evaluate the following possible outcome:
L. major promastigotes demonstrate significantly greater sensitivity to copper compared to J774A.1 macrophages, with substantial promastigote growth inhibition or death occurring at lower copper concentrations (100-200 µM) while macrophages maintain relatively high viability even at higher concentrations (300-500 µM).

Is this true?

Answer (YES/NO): YES